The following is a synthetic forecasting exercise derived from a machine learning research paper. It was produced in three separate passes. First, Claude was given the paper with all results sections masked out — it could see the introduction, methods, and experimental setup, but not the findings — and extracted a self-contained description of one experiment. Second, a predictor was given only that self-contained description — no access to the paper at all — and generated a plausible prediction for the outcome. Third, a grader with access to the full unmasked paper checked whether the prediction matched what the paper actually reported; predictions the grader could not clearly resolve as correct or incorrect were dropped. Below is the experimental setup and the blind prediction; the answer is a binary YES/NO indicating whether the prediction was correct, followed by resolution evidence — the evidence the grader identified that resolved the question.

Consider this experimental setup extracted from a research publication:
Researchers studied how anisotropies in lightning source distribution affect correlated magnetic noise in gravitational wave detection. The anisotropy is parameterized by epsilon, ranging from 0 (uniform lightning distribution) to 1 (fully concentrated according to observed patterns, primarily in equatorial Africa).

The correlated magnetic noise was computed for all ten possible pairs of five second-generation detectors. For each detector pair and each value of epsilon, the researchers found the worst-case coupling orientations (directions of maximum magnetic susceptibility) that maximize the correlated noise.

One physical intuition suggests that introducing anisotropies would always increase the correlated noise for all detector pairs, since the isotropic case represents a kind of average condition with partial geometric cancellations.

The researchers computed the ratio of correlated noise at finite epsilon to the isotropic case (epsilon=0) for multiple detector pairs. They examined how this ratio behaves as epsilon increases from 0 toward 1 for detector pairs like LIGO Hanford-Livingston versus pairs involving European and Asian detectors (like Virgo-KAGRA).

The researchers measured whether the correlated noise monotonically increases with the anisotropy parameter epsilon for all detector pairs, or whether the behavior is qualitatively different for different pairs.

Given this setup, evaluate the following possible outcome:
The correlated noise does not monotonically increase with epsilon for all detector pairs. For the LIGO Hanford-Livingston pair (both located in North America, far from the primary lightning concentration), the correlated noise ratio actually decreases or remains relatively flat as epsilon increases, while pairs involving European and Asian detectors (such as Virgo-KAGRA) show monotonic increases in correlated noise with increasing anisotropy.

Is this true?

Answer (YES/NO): YES